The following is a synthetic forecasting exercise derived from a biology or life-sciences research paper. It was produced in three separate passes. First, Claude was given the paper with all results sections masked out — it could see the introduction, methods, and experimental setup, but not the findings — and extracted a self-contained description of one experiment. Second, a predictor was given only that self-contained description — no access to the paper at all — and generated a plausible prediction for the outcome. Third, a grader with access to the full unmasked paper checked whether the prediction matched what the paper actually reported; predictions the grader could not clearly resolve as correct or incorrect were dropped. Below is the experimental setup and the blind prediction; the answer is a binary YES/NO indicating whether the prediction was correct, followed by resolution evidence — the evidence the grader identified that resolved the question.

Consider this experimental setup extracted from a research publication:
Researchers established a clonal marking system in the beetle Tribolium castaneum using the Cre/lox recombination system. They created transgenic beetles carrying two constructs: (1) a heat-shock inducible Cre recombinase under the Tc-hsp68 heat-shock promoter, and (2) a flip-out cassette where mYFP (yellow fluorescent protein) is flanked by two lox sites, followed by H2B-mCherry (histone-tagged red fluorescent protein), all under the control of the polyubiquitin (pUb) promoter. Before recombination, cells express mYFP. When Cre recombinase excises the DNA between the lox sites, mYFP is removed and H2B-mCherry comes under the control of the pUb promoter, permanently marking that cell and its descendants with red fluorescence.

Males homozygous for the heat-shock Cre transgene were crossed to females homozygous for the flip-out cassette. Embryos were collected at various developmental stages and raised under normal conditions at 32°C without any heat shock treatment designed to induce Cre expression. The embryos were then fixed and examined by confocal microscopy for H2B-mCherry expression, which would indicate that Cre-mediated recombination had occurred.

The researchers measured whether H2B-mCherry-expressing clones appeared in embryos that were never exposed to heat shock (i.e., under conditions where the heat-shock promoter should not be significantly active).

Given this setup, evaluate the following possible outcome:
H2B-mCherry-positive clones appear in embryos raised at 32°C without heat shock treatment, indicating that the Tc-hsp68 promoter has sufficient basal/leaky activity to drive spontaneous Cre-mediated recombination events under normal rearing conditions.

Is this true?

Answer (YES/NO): YES